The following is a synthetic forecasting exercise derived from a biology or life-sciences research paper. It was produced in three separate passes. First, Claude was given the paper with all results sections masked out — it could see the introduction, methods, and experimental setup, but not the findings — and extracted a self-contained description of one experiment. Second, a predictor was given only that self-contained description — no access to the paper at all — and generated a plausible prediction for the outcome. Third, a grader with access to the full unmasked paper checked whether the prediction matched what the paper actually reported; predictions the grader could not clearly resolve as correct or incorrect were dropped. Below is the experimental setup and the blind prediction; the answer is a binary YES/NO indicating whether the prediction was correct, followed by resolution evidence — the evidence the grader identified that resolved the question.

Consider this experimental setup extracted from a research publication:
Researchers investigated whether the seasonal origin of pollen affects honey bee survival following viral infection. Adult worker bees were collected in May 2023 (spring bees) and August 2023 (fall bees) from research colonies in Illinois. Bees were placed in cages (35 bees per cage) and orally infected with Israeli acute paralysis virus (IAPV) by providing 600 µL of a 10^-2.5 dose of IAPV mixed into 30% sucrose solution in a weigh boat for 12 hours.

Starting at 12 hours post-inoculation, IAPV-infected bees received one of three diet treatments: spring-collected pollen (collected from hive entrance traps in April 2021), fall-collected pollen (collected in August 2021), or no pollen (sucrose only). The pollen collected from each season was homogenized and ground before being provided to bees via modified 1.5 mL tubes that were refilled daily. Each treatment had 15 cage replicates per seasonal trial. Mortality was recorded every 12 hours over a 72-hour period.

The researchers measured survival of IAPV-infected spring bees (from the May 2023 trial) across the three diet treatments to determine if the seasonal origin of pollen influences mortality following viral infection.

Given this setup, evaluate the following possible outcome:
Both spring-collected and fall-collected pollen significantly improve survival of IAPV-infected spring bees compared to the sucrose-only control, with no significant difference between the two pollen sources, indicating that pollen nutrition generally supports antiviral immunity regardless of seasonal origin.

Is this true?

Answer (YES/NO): NO